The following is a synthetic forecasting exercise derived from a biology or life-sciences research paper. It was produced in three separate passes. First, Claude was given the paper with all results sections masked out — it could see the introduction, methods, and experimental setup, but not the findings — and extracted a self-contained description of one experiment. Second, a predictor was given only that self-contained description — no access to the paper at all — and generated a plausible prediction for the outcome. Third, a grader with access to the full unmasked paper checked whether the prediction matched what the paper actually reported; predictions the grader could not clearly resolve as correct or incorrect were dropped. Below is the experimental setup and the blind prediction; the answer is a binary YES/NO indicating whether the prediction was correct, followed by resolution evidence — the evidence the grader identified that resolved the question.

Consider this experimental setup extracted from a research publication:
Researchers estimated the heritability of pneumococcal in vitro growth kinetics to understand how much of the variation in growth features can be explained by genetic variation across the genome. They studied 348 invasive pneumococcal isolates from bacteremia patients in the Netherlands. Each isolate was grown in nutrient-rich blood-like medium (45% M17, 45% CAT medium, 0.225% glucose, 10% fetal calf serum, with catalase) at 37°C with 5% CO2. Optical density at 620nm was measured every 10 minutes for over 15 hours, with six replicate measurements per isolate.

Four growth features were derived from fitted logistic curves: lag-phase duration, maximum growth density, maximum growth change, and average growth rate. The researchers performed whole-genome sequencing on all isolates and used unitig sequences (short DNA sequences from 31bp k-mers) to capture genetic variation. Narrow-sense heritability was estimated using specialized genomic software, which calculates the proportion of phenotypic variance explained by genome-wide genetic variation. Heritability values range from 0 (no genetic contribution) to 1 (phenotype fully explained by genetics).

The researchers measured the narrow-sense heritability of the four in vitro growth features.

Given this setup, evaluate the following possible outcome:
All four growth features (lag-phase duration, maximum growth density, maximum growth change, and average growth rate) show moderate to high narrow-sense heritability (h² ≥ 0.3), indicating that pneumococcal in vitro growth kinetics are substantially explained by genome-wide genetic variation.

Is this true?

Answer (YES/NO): NO